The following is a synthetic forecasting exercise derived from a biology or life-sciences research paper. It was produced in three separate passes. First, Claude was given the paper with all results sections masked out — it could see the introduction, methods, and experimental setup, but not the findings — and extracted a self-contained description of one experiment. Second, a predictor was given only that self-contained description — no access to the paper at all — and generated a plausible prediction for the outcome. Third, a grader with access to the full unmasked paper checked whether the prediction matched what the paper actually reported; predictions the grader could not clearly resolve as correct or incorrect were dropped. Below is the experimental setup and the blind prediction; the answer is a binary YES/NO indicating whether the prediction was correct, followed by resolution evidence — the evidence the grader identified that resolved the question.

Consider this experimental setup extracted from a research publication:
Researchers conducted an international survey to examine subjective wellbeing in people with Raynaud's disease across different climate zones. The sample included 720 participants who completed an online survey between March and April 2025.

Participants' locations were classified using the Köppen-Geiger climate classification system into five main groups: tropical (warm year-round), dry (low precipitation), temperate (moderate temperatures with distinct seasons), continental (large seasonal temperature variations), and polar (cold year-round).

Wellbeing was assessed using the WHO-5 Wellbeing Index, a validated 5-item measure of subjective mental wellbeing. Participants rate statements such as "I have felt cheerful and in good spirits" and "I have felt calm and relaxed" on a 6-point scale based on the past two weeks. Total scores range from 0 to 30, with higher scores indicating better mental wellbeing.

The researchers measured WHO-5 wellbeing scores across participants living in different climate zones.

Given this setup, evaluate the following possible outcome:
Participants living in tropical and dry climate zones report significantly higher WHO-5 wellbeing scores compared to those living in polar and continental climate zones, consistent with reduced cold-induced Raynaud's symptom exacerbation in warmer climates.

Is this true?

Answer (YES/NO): NO